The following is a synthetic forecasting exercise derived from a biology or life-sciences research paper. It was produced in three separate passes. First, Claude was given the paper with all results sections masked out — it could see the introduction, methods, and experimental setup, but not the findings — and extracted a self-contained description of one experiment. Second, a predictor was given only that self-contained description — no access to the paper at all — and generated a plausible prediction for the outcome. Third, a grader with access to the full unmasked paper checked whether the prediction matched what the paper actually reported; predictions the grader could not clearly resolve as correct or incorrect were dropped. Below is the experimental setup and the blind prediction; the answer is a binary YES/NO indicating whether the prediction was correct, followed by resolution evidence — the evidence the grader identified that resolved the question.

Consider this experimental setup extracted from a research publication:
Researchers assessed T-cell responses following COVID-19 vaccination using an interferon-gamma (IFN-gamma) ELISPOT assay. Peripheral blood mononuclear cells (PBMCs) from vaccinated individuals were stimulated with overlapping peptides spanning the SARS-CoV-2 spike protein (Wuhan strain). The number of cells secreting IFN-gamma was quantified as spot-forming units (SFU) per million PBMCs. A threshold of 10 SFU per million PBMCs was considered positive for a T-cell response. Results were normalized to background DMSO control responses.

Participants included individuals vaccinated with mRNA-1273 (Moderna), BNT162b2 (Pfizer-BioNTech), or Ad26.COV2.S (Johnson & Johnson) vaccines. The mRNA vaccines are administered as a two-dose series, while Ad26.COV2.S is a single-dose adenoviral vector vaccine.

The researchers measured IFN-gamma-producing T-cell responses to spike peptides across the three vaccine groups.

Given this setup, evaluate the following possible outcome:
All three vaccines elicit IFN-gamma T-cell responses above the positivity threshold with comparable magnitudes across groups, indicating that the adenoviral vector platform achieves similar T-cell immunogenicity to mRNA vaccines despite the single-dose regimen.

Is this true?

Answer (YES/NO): NO